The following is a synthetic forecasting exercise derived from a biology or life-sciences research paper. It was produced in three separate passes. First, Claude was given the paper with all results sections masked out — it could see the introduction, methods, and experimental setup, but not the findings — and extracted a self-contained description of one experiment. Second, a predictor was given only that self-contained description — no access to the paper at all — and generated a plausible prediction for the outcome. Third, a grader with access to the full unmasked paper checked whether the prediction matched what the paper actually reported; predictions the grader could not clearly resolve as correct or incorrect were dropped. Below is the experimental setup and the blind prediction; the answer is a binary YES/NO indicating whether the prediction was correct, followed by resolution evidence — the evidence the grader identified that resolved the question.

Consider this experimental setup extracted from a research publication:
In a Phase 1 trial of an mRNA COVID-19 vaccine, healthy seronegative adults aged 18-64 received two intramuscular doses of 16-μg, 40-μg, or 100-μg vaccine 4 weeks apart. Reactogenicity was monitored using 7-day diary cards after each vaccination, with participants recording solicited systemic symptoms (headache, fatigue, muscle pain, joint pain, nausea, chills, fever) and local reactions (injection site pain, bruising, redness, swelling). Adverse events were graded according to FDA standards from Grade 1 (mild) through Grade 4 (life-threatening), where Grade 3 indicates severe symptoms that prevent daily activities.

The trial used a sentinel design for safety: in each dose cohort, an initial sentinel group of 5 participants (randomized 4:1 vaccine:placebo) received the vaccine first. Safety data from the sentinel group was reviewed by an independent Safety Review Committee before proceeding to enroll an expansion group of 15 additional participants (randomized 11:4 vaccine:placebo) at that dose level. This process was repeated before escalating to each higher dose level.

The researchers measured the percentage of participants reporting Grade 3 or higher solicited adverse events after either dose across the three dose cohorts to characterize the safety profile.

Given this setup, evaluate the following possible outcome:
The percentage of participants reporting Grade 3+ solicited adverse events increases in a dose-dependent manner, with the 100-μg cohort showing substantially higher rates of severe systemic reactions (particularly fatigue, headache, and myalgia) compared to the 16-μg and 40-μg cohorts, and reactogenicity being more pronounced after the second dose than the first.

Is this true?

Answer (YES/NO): NO